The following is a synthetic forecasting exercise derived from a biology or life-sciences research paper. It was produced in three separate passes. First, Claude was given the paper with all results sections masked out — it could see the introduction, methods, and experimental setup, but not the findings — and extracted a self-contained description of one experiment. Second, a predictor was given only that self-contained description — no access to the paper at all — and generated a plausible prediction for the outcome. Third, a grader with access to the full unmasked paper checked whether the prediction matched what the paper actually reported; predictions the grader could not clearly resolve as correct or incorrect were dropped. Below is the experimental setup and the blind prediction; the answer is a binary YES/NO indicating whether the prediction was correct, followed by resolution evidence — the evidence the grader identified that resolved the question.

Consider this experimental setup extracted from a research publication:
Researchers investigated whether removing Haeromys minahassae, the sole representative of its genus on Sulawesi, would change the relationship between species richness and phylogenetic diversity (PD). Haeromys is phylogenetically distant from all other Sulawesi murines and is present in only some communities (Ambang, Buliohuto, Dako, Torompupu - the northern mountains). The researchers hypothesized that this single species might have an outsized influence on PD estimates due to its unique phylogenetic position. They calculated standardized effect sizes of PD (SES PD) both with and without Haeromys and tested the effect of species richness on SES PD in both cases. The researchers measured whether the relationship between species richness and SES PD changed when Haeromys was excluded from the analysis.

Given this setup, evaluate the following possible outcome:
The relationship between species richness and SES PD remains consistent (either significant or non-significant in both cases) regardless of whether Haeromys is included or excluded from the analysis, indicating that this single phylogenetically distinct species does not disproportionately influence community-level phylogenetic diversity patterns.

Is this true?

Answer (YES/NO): YES